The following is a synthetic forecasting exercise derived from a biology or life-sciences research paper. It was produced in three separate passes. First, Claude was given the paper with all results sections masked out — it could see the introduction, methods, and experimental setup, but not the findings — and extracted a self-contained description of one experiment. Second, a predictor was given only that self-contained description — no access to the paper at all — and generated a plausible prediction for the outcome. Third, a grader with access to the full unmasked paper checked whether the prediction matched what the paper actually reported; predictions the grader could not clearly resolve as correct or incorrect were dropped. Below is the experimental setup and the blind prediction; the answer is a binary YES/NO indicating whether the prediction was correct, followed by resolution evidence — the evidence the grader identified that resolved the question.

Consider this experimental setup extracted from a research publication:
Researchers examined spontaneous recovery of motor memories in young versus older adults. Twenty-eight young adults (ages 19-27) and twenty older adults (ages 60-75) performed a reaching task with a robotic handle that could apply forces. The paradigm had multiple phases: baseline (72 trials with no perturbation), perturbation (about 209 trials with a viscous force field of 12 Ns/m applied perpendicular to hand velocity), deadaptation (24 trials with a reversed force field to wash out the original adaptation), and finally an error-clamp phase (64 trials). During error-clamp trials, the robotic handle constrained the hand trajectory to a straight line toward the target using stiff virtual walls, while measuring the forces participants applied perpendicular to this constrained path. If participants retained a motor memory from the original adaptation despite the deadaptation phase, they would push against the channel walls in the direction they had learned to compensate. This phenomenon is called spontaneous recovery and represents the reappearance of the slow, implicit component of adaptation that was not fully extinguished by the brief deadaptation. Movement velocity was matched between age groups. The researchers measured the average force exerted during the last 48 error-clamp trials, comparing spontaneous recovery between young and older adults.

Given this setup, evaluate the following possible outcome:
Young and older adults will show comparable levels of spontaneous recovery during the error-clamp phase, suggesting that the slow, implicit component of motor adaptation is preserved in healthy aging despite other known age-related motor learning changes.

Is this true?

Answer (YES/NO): YES